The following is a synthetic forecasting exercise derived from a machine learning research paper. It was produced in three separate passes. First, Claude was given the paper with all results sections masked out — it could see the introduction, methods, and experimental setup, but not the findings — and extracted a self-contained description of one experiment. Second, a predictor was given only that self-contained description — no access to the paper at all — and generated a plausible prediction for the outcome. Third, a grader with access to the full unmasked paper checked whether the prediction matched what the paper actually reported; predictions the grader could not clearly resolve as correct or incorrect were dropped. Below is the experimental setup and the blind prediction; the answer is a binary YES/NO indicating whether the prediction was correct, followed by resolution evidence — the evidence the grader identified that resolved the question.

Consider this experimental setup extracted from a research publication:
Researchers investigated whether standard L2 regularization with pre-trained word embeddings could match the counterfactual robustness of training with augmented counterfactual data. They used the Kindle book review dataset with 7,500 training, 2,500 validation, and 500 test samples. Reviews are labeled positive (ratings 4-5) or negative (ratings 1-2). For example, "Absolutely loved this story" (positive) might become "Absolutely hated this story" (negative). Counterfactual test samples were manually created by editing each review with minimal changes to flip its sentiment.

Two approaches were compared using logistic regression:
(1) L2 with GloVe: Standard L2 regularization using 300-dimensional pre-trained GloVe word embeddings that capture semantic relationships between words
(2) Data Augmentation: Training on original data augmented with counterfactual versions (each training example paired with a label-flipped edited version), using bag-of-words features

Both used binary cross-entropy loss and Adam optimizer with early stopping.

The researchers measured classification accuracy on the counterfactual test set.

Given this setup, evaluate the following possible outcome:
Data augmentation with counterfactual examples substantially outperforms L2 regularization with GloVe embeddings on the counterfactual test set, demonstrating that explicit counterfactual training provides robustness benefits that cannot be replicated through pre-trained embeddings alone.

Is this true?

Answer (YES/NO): YES